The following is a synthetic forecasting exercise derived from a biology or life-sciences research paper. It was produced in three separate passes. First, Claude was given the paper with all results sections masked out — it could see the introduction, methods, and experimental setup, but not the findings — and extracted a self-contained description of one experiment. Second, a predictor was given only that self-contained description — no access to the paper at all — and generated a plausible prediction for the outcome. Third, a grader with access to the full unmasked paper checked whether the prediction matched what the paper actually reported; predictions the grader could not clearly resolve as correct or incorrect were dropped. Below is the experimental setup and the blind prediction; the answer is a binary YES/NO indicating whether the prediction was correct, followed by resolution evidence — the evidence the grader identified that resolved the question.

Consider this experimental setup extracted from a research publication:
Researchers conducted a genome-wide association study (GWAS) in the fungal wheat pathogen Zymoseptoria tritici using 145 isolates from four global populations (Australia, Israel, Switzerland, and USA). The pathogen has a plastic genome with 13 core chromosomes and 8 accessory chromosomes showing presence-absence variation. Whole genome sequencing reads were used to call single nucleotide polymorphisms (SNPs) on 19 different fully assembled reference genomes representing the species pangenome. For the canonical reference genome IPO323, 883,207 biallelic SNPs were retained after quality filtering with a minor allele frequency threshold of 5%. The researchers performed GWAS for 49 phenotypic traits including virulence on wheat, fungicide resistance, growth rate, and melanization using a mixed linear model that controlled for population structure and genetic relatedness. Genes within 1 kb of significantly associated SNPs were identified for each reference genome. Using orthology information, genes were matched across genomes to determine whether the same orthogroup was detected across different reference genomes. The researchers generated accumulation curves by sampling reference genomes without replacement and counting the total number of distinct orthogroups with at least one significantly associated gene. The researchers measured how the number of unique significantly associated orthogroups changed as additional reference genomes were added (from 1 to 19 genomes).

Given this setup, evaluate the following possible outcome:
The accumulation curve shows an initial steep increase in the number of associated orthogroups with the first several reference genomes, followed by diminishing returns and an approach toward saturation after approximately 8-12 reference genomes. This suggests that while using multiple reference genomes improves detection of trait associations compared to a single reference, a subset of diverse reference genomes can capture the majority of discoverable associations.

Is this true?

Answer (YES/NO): NO